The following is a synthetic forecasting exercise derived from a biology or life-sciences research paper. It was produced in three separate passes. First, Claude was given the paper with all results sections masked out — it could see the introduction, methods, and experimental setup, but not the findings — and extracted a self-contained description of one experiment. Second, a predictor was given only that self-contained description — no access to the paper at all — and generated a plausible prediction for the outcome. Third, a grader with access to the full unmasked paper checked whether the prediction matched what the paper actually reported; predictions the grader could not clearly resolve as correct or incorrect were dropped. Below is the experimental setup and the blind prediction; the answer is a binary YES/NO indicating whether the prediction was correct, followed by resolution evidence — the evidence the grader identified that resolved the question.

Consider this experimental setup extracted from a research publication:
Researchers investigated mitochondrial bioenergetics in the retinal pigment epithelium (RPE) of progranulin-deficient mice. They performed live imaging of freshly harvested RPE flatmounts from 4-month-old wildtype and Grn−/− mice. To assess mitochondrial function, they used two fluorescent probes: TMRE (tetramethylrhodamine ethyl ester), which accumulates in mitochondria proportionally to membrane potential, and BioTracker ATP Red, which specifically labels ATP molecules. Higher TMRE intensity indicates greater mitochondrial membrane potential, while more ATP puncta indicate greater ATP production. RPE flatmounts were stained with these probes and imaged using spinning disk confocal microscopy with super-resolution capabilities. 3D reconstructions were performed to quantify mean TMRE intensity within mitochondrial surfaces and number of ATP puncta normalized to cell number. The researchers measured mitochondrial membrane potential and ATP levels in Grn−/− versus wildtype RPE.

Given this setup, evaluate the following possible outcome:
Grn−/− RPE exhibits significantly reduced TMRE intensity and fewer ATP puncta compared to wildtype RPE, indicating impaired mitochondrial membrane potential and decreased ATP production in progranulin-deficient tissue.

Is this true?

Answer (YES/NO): YES